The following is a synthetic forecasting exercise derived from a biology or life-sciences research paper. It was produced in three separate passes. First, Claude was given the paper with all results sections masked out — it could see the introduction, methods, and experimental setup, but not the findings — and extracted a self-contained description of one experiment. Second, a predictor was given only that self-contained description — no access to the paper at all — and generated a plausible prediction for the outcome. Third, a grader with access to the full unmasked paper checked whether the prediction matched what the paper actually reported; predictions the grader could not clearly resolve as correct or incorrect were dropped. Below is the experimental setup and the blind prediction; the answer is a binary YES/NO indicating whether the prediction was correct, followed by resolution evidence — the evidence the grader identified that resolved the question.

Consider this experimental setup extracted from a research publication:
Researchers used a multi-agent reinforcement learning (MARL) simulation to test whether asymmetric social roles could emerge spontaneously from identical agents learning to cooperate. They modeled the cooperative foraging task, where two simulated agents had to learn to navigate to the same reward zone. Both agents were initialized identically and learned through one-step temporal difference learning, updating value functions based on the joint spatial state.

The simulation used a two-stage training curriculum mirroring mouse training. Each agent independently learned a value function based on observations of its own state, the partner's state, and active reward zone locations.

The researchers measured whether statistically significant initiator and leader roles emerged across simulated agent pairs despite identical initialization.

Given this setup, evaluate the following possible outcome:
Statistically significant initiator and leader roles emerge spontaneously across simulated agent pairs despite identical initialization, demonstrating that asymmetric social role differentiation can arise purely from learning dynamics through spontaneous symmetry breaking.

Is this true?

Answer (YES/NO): YES